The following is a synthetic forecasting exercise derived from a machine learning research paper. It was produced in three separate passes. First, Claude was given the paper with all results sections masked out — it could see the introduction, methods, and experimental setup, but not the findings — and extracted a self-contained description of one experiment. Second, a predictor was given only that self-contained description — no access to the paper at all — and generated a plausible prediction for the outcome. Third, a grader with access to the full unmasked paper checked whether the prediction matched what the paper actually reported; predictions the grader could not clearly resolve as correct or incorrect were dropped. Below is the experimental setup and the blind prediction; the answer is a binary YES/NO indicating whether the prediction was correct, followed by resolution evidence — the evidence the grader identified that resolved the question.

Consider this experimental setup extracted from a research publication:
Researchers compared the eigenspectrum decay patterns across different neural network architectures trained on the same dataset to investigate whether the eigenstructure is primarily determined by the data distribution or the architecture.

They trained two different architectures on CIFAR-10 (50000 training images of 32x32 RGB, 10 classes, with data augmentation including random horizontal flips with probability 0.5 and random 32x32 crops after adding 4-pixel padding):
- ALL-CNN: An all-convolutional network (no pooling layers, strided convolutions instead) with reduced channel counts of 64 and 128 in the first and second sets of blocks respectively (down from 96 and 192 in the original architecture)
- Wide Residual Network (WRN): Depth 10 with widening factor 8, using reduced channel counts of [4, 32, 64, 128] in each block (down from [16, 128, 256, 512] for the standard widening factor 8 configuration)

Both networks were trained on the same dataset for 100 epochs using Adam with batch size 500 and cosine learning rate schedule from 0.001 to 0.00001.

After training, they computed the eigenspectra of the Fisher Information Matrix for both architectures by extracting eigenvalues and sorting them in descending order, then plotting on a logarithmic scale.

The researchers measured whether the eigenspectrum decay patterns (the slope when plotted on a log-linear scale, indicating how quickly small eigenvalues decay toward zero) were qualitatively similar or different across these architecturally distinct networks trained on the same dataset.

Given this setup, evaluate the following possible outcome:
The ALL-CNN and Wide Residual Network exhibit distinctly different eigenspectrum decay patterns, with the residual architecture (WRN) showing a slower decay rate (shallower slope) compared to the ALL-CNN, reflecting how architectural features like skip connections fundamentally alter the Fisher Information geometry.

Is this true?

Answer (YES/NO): NO